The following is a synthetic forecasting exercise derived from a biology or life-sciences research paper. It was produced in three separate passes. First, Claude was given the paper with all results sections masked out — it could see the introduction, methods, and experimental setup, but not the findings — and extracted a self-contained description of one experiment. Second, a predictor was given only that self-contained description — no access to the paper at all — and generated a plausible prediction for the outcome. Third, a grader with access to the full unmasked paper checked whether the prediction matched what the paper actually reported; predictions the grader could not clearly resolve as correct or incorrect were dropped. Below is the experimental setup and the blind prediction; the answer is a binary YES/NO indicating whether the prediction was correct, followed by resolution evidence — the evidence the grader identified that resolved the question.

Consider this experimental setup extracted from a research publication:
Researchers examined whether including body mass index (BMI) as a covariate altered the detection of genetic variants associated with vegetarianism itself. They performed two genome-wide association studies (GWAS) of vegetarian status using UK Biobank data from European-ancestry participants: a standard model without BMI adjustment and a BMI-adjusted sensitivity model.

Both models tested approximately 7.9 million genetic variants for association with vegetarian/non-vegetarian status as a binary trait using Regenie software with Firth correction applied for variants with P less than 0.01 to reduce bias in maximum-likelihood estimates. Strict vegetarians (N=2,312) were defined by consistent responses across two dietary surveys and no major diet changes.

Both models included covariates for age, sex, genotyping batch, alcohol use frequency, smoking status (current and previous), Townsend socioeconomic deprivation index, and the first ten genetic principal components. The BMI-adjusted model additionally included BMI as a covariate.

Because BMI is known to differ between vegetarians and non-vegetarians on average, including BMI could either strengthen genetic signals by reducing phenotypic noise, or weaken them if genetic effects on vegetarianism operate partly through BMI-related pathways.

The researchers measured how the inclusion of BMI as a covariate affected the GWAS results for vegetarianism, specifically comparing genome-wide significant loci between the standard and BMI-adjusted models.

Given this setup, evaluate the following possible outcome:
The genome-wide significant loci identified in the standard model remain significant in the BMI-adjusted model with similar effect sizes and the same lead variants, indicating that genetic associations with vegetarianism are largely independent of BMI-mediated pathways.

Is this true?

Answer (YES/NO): NO